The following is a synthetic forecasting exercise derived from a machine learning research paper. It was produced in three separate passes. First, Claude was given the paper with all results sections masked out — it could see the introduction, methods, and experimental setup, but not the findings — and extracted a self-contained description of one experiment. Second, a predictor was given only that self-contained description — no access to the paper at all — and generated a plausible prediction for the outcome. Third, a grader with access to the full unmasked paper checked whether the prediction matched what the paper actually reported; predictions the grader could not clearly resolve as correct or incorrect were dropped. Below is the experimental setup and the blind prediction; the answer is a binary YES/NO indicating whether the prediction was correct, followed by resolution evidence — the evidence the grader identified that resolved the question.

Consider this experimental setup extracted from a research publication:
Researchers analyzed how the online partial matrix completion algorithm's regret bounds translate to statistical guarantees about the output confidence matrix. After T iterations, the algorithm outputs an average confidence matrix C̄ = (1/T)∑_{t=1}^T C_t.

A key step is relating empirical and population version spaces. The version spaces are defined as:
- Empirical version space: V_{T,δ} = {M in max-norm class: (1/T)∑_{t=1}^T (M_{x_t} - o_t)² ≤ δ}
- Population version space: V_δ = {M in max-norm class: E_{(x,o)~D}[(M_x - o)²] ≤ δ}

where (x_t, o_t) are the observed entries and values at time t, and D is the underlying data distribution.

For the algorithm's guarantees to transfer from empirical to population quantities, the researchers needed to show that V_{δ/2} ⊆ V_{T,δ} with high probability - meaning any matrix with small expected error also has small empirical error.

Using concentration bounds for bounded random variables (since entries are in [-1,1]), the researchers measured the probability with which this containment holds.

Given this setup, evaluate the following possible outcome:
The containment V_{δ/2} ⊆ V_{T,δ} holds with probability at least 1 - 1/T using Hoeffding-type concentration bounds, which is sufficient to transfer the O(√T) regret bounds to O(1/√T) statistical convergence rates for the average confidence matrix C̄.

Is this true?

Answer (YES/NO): NO